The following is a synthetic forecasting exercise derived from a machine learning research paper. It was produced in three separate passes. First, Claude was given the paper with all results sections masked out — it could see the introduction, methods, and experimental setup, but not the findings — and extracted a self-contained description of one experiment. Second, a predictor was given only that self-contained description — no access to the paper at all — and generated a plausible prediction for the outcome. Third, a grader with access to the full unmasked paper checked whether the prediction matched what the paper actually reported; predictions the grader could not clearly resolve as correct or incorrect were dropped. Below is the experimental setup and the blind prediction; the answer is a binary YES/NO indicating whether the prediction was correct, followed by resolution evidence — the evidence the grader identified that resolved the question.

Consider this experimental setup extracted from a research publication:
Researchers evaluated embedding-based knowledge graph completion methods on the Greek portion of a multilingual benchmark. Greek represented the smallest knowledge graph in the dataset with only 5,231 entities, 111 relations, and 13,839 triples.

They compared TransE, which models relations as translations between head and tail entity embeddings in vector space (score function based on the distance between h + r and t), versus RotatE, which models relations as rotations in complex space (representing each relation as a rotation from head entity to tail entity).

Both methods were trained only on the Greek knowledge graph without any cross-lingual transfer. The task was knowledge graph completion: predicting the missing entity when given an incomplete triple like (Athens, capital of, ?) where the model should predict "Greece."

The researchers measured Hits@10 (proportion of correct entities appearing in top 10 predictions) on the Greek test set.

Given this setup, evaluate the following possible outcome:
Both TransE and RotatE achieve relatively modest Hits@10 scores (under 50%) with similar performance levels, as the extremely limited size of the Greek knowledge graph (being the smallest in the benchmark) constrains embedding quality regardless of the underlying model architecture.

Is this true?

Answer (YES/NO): NO